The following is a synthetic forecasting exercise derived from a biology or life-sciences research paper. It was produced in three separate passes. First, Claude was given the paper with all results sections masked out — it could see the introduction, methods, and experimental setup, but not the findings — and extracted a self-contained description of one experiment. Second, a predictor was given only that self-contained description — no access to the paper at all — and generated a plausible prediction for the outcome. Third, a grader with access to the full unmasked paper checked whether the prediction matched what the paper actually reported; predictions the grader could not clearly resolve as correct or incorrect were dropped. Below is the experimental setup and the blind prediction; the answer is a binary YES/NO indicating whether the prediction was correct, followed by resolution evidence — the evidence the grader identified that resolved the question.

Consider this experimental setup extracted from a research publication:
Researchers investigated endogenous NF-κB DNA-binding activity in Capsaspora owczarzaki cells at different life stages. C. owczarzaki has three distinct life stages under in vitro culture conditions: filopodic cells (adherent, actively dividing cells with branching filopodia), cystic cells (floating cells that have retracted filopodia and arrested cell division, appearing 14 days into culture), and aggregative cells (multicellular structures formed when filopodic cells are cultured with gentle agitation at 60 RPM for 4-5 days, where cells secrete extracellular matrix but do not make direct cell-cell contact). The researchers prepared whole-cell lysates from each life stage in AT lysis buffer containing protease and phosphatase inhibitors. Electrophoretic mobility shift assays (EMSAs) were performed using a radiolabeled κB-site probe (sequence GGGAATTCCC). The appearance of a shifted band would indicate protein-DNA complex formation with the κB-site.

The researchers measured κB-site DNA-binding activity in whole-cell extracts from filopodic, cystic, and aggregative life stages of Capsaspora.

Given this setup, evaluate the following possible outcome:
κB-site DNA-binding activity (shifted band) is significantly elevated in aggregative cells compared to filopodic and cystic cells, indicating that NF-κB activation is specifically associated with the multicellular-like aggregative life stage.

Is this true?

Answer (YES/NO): NO